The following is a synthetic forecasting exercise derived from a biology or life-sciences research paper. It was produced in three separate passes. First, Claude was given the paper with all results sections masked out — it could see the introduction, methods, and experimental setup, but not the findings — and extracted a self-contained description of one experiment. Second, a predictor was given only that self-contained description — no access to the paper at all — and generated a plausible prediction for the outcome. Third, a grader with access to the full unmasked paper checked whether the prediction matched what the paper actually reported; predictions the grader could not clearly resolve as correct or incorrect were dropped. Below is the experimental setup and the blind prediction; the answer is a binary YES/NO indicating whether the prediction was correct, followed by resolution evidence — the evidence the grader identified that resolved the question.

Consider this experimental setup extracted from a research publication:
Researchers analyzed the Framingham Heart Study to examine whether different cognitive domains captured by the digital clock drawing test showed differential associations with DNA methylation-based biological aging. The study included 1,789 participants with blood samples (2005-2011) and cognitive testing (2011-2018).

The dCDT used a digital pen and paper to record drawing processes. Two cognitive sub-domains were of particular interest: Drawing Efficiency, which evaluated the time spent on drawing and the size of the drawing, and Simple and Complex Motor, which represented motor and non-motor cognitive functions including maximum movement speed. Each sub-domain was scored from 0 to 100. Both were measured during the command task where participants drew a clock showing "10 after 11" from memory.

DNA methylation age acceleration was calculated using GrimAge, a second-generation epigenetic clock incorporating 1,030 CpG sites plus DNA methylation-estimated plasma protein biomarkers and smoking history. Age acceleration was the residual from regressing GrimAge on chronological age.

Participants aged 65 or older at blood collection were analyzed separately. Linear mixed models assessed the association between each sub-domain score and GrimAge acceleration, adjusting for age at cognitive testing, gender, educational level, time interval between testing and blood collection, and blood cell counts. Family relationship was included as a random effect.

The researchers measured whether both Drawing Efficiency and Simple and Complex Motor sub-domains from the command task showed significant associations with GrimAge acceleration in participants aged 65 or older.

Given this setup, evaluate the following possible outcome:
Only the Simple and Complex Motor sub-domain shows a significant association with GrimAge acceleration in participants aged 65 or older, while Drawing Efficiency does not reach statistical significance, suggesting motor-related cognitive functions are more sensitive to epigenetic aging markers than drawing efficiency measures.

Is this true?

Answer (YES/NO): YES